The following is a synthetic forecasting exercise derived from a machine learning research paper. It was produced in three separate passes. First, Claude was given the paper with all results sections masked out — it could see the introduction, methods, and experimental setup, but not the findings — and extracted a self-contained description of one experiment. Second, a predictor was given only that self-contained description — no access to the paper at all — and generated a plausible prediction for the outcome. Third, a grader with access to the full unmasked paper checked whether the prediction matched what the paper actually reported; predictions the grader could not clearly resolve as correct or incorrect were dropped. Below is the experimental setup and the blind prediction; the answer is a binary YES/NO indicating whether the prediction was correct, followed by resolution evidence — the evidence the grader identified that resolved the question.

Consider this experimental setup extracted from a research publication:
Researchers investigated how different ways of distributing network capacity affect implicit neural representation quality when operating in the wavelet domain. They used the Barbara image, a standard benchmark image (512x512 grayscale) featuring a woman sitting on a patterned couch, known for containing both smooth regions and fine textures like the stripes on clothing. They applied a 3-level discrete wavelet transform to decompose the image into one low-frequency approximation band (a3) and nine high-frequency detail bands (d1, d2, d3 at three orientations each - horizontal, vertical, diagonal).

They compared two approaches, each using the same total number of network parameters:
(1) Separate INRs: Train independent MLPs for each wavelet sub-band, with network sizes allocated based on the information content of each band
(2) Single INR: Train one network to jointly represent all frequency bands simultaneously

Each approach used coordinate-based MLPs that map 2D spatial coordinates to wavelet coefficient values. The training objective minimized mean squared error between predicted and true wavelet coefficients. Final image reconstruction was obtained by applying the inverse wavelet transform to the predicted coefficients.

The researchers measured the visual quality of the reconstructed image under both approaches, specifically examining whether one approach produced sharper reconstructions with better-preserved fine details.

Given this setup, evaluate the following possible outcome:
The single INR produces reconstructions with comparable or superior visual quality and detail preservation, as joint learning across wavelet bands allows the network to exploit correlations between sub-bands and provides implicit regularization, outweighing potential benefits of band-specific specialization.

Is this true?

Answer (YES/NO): NO